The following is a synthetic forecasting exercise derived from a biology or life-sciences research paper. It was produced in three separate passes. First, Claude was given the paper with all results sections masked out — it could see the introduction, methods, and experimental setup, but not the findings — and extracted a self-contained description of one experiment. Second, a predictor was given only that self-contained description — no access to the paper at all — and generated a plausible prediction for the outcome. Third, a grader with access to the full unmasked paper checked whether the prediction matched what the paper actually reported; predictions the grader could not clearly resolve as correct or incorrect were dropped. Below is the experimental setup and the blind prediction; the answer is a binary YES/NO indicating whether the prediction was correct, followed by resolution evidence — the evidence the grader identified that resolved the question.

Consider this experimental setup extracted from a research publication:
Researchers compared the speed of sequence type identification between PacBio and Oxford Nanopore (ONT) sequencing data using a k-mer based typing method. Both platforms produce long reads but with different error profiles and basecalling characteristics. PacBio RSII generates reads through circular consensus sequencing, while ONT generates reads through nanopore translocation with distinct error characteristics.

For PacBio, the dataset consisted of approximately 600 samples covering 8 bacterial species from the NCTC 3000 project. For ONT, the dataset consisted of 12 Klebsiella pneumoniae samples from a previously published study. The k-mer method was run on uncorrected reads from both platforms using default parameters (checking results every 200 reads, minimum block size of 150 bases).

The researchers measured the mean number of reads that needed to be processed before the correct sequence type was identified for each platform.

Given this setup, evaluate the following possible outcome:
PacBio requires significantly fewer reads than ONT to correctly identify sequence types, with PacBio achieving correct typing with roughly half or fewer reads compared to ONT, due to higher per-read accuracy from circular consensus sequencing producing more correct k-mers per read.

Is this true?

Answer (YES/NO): NO